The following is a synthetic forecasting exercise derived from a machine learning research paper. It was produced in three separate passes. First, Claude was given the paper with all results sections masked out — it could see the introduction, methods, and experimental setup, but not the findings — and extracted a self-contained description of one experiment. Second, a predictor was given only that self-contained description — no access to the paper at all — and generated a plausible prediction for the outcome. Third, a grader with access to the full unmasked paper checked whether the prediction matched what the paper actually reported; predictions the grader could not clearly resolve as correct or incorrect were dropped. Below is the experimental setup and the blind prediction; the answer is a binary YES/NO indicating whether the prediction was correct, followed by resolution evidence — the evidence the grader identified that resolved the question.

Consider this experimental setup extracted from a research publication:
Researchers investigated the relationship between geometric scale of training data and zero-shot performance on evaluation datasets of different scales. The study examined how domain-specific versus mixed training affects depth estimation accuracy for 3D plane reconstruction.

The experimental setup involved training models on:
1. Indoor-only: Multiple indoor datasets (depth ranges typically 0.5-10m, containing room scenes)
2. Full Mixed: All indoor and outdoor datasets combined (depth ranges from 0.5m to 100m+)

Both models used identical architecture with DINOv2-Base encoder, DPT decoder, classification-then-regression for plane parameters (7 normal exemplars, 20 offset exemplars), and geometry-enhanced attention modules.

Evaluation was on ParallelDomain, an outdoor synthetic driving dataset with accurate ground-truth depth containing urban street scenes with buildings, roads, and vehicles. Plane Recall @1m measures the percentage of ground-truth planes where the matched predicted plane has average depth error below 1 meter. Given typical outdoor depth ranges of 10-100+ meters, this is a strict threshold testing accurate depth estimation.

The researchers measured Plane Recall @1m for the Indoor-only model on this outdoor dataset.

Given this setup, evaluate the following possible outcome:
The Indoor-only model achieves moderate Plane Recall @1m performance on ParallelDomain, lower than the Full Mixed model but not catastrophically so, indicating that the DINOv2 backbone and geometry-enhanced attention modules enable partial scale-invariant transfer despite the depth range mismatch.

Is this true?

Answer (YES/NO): NO